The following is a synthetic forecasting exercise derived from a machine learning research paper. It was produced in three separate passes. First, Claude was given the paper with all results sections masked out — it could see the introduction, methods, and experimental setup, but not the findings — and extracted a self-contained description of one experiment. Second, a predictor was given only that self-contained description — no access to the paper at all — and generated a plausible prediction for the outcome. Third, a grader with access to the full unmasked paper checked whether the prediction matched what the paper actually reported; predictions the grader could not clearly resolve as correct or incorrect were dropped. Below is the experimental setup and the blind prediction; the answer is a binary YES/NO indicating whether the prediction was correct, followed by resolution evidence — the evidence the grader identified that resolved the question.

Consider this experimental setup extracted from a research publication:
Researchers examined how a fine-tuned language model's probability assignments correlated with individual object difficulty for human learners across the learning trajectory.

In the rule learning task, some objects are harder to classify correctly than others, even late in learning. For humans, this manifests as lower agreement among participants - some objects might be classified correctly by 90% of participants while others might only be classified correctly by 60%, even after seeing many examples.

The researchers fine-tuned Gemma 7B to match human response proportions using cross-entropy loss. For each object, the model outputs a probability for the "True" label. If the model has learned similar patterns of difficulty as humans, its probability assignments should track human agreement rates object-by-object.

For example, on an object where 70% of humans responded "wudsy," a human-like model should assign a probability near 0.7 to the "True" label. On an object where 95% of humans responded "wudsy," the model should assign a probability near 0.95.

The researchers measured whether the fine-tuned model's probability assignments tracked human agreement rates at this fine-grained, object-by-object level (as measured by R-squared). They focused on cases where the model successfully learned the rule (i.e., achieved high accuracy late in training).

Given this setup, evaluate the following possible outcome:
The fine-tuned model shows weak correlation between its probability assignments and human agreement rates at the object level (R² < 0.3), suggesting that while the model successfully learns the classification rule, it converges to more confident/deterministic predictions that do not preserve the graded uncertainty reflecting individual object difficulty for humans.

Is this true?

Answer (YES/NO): NO